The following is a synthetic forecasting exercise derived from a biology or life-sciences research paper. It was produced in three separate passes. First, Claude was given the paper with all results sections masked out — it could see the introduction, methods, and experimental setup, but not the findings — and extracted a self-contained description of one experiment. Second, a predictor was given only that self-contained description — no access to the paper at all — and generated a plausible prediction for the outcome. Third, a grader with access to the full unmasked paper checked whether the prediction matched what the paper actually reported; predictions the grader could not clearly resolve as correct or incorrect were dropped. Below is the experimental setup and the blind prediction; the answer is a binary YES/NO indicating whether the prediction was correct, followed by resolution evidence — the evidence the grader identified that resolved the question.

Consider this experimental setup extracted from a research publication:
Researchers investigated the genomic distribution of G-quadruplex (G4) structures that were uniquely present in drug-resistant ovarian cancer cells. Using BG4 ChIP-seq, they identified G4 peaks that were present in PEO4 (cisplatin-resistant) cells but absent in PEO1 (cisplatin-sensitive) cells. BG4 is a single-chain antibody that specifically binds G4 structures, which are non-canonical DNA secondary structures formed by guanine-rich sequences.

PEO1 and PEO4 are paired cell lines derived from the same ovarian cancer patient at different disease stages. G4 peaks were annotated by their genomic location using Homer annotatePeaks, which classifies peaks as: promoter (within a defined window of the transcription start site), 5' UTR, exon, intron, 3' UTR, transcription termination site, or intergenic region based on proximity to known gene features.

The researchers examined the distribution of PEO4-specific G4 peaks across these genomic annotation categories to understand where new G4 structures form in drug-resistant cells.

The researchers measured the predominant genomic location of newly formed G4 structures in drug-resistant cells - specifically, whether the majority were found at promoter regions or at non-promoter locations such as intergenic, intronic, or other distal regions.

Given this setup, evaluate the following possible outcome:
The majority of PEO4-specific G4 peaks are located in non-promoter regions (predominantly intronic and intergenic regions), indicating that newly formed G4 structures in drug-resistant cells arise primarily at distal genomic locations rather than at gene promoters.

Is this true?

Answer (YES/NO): YES